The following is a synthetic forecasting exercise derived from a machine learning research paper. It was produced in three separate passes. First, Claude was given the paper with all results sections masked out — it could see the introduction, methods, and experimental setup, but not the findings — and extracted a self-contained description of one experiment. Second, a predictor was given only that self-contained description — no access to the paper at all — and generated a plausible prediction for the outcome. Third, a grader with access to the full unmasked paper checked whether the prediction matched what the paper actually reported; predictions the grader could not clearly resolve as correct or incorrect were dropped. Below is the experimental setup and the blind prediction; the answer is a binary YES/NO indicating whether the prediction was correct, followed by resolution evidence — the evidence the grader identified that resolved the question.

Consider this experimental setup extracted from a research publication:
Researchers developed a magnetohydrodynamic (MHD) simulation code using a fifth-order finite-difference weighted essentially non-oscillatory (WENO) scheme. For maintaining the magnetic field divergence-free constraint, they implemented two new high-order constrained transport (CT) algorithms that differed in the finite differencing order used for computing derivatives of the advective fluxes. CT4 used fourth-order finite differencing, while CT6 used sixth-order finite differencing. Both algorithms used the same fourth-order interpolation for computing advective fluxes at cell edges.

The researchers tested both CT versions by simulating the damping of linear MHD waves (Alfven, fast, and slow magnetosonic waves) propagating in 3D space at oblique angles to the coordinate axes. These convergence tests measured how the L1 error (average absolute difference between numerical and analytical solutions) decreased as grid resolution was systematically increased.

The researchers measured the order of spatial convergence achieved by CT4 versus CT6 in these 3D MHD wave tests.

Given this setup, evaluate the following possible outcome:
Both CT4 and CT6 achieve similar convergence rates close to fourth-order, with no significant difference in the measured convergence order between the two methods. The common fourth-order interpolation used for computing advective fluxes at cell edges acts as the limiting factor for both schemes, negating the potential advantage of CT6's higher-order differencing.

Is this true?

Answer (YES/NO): NO